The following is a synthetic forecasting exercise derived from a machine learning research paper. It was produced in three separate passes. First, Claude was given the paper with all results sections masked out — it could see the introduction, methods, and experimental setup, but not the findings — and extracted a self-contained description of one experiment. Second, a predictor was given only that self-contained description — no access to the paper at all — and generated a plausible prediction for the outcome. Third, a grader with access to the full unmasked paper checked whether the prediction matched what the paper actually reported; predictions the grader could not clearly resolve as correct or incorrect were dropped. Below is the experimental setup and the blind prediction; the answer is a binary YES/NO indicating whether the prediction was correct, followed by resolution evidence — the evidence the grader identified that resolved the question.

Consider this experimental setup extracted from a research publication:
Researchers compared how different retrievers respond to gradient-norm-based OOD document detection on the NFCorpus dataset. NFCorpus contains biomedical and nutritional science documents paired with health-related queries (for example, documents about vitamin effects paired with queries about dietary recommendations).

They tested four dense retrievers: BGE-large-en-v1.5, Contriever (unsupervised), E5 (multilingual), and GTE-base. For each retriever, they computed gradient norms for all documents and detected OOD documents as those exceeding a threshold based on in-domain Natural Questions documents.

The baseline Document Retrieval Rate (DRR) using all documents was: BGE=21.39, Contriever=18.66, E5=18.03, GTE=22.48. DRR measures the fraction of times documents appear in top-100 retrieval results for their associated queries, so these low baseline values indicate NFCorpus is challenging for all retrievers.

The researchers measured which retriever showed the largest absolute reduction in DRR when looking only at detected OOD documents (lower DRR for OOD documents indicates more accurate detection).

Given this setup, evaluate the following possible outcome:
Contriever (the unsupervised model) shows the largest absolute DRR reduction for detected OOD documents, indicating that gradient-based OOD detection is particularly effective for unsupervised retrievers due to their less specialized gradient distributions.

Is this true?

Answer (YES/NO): NO